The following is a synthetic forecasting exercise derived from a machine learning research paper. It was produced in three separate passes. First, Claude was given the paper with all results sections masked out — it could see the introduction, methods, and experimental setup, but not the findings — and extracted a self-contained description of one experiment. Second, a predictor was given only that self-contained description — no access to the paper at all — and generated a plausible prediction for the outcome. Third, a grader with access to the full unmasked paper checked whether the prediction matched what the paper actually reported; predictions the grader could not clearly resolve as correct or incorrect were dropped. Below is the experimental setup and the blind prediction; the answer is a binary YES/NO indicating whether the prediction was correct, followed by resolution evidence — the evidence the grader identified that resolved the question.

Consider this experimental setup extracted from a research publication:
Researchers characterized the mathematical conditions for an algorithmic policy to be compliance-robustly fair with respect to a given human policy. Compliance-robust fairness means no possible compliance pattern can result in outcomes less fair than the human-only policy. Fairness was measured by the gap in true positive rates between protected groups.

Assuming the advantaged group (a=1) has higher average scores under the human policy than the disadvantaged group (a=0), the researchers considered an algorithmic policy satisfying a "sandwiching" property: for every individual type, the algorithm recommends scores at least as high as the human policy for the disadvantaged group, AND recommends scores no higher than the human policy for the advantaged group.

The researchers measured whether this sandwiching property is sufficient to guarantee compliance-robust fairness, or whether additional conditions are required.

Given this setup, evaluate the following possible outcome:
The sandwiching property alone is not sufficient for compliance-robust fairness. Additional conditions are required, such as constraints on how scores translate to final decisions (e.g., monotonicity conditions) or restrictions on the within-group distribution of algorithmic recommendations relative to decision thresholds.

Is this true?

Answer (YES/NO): YES